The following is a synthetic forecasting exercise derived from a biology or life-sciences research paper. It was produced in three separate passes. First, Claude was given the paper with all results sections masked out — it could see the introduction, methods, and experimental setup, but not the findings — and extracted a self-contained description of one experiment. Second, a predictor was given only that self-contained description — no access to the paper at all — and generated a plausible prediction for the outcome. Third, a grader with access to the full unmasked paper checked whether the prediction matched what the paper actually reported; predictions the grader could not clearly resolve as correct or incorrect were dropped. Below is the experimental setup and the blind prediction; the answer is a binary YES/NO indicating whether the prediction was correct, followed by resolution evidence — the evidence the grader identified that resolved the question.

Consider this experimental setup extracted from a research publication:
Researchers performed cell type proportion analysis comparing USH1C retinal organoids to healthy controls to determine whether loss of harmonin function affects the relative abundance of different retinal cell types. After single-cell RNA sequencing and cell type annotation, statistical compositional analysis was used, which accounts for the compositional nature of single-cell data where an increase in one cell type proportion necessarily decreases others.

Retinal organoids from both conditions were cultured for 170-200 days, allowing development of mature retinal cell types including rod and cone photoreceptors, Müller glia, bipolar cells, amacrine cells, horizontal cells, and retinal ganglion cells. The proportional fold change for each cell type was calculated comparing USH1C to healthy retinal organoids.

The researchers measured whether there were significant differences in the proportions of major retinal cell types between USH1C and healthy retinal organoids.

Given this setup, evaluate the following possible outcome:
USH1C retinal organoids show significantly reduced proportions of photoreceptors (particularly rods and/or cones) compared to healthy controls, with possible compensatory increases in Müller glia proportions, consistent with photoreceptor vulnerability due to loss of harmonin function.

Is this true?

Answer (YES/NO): YES